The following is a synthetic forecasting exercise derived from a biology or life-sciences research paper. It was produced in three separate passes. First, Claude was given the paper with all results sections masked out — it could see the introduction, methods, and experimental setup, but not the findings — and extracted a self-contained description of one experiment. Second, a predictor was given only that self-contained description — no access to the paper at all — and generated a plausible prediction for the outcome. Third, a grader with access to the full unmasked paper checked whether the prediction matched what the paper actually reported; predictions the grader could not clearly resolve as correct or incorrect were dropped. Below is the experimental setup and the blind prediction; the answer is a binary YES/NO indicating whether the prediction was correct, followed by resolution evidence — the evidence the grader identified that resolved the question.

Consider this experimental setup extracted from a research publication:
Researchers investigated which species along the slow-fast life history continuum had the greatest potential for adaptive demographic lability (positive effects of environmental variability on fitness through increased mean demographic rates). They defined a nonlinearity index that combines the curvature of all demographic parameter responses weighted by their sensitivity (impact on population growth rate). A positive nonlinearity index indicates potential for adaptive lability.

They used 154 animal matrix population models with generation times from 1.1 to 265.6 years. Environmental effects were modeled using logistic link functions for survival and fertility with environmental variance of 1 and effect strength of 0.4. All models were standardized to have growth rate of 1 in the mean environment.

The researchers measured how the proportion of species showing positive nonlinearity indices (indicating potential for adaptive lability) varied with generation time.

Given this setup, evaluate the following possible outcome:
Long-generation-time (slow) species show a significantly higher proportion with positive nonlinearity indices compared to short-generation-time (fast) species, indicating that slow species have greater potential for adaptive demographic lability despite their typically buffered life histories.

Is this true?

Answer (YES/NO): NO